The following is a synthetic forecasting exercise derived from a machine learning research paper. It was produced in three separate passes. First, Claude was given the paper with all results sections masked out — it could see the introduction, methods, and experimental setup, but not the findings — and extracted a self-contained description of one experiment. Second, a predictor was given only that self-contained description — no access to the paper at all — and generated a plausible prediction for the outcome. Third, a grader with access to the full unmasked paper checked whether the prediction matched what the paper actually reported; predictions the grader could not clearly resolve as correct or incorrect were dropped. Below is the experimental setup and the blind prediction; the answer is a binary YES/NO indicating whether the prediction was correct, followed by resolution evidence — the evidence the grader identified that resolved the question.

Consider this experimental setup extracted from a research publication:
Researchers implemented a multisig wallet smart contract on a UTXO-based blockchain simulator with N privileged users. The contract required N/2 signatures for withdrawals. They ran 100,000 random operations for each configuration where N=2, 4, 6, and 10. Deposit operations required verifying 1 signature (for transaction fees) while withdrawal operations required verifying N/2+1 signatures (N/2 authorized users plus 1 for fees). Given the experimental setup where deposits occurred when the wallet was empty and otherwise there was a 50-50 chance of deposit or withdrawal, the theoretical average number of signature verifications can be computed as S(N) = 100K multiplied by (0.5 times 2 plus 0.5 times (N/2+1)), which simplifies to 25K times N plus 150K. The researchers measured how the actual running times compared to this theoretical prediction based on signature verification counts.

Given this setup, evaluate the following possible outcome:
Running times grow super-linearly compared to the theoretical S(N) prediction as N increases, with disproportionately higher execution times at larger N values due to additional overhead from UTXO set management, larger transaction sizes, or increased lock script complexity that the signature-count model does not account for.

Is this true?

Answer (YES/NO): NO